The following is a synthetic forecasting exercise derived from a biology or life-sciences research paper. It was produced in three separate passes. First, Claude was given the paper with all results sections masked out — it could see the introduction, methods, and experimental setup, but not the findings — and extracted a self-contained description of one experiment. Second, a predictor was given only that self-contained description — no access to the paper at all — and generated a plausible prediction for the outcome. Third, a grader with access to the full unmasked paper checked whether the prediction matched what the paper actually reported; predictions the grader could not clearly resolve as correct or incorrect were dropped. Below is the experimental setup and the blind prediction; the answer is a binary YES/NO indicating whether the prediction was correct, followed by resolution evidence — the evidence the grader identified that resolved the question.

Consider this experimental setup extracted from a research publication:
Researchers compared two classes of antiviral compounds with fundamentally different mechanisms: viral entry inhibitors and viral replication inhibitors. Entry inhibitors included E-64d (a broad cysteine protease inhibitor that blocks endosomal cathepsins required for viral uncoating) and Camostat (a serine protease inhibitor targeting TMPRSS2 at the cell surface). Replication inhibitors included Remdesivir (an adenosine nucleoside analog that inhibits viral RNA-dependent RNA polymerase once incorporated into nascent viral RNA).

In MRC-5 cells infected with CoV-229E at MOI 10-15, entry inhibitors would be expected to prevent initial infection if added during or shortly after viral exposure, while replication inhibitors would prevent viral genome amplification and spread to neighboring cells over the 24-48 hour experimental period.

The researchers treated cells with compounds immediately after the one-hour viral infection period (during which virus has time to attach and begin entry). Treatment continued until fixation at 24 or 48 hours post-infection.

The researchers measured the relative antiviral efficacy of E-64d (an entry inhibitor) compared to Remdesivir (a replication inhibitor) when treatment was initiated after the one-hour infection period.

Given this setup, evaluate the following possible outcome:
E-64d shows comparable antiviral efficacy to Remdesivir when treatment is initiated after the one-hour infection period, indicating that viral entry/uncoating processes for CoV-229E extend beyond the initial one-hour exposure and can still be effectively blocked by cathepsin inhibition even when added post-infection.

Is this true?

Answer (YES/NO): YES